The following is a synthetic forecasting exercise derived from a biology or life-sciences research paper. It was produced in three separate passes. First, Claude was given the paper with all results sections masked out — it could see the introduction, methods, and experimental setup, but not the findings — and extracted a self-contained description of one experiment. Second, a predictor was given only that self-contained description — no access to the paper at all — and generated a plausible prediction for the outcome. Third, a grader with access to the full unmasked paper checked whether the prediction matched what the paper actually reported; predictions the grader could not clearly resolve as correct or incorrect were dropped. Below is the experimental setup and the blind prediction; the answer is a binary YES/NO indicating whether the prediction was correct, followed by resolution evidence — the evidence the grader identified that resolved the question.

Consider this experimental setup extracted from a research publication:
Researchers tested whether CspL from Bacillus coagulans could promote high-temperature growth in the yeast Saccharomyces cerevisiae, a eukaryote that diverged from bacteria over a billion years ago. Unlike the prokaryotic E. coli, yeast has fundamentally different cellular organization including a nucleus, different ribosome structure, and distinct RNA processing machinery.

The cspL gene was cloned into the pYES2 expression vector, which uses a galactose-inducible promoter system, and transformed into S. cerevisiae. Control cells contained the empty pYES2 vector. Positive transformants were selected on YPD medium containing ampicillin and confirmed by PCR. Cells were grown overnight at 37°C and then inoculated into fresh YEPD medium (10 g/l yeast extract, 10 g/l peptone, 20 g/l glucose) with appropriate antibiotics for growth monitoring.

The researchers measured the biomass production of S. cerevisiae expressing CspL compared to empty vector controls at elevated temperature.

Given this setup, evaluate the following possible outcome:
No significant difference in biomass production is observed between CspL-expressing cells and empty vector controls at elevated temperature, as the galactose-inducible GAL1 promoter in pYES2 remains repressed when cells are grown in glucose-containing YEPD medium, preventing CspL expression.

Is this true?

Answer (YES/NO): NO